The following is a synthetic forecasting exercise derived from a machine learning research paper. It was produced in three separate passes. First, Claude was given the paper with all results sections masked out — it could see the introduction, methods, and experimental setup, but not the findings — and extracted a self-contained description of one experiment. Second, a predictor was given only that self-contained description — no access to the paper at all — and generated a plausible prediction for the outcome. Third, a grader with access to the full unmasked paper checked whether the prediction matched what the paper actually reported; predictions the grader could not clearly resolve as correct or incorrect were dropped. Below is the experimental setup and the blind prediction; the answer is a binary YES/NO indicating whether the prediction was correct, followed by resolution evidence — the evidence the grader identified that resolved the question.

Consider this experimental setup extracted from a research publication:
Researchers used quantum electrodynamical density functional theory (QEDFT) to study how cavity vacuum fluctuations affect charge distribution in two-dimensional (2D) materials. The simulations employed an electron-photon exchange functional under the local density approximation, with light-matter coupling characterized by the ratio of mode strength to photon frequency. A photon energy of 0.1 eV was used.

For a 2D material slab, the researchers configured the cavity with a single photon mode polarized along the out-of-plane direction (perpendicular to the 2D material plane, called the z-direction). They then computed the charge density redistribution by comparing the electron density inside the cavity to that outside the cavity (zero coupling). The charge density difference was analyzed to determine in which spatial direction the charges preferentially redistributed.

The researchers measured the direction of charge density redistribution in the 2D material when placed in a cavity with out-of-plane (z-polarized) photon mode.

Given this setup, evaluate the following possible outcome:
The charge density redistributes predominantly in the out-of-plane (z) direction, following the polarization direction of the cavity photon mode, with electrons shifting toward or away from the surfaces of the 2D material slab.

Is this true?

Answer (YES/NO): YES